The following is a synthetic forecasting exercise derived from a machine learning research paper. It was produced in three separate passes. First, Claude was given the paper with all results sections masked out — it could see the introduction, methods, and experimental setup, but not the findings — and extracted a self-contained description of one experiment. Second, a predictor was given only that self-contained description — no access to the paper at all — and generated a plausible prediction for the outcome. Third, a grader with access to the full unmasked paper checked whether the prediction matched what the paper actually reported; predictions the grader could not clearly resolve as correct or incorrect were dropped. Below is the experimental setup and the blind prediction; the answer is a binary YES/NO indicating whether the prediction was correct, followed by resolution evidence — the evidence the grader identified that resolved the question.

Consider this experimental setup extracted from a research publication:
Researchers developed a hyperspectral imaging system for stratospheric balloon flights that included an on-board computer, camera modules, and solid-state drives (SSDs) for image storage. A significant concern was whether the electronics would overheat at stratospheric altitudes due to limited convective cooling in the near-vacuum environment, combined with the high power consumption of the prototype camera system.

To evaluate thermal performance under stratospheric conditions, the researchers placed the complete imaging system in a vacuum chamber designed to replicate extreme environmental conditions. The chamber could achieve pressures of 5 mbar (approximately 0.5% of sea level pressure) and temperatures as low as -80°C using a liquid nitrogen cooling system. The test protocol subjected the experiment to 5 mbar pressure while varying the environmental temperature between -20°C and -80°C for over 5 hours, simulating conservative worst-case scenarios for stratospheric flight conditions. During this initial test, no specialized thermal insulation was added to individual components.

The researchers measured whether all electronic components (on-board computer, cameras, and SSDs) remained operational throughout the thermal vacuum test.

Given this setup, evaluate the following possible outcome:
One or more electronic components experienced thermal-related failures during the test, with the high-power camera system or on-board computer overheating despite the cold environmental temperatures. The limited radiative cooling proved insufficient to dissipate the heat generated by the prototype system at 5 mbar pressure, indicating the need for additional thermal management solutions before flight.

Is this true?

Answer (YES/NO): NO